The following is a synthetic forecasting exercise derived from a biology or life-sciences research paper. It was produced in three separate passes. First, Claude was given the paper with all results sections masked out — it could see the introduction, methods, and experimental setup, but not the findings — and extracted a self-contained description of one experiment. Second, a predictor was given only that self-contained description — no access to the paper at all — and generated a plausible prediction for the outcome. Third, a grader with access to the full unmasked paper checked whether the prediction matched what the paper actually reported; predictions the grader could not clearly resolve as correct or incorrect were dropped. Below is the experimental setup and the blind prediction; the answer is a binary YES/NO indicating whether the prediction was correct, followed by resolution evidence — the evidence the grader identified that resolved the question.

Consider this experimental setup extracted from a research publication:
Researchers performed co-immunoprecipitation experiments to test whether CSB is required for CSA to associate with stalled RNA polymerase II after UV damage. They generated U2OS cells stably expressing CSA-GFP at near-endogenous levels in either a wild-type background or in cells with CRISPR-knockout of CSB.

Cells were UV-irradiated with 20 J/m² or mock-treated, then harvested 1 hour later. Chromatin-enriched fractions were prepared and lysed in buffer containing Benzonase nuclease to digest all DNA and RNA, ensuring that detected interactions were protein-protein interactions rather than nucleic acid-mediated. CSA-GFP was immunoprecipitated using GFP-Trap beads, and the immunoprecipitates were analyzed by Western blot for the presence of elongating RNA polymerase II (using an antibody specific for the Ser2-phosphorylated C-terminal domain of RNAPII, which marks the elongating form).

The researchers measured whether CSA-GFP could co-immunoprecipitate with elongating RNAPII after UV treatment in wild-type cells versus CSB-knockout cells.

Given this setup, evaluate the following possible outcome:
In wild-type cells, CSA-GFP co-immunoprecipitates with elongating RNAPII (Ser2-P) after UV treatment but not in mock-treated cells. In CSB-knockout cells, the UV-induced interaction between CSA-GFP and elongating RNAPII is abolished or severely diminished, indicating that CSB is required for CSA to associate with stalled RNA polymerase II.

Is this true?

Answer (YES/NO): YES